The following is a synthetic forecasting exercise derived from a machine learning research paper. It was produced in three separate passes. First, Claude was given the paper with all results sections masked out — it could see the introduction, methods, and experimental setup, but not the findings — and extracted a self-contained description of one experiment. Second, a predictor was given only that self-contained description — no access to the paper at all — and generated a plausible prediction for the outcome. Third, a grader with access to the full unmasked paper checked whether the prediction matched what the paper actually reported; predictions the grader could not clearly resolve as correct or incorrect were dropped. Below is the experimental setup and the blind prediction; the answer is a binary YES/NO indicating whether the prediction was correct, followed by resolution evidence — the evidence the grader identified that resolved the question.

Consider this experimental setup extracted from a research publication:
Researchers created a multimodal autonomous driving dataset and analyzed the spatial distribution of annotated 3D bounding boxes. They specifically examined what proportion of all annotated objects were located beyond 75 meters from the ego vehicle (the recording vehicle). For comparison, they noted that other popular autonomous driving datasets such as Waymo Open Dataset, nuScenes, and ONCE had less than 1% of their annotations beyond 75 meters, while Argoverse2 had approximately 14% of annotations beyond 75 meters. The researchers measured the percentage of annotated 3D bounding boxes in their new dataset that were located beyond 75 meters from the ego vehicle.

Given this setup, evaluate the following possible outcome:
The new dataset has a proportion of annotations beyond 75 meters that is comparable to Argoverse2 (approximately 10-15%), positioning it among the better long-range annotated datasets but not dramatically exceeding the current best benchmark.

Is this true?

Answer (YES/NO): NO